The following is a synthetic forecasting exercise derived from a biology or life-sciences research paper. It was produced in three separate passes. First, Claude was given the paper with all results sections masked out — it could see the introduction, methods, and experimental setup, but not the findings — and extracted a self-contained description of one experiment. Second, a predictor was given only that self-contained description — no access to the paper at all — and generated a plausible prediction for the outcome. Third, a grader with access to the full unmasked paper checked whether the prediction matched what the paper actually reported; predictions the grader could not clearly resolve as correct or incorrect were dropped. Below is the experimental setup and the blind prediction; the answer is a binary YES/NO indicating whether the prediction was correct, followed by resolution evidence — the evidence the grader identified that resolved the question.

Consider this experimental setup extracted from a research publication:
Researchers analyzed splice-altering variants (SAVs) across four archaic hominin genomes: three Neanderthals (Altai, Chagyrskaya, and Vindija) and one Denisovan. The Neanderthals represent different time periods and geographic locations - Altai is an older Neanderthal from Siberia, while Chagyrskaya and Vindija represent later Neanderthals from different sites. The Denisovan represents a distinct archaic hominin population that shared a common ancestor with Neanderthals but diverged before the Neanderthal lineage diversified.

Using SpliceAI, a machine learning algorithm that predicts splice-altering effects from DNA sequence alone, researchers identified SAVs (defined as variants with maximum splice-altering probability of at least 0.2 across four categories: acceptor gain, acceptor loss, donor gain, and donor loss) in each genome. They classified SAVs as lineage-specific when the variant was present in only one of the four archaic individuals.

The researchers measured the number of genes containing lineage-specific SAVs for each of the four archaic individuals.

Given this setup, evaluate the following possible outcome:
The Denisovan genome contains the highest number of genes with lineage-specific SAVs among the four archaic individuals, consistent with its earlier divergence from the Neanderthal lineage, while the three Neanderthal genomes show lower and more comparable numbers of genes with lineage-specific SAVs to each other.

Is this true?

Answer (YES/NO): YES